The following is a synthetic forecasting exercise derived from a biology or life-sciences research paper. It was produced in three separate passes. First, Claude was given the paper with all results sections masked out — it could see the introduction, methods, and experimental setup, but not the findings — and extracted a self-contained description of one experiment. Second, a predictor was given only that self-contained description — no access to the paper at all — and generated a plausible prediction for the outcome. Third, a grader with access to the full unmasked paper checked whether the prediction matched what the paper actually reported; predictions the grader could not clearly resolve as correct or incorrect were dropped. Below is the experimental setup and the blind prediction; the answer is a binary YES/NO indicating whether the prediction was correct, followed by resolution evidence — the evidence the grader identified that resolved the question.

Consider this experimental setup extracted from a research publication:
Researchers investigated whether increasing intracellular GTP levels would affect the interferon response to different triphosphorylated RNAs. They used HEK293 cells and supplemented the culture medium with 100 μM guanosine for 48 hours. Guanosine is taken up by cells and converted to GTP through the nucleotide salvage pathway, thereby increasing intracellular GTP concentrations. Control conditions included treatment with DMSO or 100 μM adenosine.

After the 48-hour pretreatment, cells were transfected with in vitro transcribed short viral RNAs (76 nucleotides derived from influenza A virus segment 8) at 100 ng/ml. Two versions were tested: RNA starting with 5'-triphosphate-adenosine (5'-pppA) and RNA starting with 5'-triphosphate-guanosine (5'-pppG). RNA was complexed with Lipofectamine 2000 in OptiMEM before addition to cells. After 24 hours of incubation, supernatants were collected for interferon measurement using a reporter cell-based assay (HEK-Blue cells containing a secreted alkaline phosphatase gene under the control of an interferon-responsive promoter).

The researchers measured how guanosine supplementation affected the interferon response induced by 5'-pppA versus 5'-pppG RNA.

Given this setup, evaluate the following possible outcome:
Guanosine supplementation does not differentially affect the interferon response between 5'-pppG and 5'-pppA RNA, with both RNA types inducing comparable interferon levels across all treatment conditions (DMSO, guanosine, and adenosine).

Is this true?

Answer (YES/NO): NO